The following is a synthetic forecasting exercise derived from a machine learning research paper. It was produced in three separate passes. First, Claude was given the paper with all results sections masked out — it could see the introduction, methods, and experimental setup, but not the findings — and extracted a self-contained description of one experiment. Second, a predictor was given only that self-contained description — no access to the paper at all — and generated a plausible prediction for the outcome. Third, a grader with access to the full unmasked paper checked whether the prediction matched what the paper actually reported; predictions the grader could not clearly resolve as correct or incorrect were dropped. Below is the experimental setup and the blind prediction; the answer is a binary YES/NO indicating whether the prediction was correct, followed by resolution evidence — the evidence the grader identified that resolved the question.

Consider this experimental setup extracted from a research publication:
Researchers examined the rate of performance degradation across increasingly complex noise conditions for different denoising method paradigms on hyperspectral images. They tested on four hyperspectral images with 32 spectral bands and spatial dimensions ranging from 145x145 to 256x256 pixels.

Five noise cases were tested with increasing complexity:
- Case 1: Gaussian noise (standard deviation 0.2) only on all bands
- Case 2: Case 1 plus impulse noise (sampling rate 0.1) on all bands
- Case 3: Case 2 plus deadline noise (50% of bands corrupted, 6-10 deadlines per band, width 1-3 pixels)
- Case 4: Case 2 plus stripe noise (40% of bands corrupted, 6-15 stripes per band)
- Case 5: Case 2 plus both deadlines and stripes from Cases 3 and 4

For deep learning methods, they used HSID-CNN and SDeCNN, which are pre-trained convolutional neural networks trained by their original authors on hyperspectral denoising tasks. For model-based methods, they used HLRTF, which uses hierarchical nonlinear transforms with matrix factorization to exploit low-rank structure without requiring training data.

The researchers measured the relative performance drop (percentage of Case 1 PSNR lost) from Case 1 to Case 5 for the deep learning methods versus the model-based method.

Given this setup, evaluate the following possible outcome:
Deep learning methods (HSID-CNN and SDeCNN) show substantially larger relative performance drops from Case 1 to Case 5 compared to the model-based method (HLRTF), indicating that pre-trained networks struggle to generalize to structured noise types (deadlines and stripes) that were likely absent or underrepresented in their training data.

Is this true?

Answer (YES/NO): YES